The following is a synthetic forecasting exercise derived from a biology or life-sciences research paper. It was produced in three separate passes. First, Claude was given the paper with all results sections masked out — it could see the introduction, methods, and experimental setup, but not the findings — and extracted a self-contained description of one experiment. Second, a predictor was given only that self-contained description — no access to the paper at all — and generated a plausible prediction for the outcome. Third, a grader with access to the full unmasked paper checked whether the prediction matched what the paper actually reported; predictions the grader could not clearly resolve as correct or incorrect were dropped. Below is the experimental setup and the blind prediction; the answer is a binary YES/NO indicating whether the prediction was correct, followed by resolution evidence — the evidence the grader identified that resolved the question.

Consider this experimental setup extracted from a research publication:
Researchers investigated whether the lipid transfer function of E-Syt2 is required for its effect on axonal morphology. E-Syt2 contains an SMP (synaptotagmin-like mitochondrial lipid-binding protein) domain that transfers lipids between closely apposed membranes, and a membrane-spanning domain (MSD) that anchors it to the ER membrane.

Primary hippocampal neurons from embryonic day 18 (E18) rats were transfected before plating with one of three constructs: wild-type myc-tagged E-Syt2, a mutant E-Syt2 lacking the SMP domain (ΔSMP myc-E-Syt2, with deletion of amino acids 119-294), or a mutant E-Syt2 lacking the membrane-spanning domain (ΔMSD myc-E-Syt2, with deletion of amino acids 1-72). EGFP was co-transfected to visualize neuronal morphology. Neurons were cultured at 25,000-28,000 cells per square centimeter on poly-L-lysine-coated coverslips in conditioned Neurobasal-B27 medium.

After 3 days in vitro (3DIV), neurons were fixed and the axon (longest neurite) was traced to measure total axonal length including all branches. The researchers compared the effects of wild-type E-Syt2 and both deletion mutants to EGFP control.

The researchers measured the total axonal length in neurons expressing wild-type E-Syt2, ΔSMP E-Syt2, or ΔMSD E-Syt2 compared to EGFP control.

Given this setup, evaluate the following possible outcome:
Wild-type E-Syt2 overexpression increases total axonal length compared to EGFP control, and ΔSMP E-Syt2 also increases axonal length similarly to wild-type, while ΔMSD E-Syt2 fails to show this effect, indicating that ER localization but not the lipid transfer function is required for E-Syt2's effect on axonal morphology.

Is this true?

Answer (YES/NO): NO